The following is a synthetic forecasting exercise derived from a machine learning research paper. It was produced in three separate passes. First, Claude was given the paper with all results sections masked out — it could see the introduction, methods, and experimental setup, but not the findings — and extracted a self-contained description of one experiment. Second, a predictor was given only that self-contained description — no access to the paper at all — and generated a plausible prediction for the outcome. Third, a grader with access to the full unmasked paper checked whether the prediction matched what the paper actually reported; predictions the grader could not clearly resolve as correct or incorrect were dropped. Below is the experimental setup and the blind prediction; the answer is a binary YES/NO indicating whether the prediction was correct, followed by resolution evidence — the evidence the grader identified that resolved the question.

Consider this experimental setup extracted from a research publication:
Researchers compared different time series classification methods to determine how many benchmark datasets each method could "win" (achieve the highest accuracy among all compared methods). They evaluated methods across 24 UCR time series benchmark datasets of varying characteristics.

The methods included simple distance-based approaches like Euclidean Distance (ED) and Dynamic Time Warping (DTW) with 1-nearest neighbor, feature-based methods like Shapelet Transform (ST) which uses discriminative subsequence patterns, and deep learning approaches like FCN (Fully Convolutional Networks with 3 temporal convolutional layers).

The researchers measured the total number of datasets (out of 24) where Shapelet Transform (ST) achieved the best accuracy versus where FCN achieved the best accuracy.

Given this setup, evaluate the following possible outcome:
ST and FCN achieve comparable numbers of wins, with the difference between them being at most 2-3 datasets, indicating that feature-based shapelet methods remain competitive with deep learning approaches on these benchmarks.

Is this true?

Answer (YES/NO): YES